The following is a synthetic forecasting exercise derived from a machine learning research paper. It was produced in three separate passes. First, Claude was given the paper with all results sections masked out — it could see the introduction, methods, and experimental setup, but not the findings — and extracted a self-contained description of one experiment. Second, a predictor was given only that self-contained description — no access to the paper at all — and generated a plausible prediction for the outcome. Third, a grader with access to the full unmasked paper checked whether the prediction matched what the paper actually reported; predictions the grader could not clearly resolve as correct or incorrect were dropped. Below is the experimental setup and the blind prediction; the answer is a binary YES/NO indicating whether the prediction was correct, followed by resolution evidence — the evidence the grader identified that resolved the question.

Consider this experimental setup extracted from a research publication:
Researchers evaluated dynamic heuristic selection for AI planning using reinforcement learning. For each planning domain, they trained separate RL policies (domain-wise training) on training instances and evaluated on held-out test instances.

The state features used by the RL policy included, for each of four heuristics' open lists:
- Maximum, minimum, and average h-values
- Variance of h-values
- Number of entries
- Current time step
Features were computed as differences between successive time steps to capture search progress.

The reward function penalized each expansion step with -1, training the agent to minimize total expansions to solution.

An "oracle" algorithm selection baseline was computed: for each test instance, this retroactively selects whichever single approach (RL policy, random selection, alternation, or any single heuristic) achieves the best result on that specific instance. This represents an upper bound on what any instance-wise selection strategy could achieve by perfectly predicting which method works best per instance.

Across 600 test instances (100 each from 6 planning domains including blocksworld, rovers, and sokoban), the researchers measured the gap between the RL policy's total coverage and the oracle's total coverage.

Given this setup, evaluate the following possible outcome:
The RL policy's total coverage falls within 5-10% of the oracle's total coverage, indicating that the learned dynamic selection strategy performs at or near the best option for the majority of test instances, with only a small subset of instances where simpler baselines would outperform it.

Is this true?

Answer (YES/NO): NO